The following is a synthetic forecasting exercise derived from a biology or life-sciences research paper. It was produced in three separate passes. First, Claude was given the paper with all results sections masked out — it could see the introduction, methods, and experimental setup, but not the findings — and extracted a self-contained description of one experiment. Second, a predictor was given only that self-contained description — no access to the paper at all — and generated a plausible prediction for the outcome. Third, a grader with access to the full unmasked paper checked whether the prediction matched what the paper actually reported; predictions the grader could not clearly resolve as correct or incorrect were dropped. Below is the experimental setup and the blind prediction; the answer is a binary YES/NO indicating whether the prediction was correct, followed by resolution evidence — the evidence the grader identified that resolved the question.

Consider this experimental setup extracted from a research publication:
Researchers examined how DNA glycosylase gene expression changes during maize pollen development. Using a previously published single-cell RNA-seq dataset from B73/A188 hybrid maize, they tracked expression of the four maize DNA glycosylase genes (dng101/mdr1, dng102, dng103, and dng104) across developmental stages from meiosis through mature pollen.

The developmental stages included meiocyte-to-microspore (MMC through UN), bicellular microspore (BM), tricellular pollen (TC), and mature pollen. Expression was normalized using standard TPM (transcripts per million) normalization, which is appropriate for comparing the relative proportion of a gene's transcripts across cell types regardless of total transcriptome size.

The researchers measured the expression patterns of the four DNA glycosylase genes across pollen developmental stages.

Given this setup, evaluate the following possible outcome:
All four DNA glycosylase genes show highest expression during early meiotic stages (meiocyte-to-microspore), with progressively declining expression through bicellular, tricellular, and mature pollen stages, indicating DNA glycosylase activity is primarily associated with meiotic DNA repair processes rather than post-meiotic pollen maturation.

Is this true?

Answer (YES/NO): NO